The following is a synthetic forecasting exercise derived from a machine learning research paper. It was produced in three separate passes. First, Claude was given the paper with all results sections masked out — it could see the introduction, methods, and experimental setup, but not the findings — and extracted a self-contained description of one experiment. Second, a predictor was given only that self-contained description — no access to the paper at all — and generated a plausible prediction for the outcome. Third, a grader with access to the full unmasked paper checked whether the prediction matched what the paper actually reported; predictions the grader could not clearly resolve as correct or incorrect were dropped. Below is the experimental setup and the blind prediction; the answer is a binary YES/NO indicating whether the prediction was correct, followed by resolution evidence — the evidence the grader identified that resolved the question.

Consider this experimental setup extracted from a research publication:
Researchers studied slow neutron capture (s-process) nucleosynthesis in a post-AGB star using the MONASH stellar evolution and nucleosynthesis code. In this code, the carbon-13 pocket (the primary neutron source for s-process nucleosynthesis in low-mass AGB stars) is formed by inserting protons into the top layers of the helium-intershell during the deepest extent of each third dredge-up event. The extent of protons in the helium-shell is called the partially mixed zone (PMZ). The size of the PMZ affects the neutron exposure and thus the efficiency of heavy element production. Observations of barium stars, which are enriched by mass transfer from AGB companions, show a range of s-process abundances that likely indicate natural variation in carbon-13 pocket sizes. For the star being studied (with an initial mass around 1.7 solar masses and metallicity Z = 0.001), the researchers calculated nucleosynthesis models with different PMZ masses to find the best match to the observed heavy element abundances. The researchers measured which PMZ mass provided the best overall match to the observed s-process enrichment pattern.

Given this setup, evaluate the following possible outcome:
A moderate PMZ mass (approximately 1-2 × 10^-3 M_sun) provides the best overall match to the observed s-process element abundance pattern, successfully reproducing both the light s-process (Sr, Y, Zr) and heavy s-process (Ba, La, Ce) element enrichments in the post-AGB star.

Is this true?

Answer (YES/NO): NO